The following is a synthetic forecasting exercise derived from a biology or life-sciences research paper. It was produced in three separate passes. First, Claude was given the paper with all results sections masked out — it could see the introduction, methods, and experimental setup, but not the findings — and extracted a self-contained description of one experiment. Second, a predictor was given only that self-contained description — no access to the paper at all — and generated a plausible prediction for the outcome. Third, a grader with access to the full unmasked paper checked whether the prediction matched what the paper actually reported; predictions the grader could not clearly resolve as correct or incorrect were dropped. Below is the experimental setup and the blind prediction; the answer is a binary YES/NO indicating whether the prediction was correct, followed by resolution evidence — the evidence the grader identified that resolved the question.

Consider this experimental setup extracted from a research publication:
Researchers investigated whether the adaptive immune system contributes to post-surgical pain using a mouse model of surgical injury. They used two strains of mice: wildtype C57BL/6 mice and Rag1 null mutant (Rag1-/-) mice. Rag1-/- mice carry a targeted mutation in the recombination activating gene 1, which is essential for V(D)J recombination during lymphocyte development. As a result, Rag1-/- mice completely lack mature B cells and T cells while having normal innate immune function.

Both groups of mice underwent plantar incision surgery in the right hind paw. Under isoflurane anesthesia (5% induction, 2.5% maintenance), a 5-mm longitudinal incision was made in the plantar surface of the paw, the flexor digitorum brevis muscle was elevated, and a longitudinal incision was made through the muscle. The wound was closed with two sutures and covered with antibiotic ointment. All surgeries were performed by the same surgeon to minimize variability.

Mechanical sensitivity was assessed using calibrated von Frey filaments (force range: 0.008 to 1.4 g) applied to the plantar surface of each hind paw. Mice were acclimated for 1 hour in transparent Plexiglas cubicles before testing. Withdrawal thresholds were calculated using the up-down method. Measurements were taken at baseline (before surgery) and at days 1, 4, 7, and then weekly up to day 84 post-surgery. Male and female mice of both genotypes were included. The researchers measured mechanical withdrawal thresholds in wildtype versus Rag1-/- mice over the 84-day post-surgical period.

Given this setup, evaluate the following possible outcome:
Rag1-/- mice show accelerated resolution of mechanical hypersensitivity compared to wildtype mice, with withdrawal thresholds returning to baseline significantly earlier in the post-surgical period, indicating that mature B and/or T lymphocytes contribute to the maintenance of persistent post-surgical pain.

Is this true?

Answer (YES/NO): NO